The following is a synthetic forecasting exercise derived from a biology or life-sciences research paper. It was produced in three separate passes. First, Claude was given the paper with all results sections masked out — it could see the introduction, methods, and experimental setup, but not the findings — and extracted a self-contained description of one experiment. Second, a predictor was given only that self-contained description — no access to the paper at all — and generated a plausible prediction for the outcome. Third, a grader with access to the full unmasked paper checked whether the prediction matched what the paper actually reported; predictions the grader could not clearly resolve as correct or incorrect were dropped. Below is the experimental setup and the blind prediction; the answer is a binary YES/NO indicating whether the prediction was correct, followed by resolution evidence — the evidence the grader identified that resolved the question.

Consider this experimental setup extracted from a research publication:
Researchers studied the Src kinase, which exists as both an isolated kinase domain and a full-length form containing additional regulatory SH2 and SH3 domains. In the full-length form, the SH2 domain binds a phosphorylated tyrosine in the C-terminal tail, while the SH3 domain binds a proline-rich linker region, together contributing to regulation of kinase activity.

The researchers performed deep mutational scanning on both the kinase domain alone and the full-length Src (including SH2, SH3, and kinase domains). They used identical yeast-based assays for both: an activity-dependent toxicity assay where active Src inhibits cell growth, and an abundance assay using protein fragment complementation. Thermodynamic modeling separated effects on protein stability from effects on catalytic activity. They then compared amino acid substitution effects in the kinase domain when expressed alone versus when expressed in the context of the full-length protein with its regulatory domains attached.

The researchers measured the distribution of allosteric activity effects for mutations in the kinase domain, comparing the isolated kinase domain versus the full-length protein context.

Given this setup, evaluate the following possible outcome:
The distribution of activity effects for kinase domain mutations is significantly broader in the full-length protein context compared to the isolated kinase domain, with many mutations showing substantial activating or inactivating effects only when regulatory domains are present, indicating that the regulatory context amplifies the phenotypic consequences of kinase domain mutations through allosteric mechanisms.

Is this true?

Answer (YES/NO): NO